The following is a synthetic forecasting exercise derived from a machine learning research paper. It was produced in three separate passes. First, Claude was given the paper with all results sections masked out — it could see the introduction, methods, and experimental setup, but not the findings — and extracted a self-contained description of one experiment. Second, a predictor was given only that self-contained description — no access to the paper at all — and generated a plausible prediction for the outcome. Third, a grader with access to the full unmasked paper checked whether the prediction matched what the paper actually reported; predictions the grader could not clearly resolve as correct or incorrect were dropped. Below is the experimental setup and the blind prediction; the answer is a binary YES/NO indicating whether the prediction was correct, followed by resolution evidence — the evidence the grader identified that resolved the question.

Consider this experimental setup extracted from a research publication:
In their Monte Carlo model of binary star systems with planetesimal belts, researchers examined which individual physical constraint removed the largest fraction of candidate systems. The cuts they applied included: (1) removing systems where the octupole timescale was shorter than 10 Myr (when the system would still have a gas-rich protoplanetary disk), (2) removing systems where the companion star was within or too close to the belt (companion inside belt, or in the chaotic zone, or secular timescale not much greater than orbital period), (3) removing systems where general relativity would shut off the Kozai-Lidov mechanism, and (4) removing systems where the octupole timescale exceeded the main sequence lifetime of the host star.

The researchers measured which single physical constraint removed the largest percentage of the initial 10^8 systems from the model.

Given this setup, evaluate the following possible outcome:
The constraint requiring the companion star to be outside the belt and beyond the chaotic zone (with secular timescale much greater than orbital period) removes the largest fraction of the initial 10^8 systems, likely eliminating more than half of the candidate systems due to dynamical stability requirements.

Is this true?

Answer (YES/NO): NO